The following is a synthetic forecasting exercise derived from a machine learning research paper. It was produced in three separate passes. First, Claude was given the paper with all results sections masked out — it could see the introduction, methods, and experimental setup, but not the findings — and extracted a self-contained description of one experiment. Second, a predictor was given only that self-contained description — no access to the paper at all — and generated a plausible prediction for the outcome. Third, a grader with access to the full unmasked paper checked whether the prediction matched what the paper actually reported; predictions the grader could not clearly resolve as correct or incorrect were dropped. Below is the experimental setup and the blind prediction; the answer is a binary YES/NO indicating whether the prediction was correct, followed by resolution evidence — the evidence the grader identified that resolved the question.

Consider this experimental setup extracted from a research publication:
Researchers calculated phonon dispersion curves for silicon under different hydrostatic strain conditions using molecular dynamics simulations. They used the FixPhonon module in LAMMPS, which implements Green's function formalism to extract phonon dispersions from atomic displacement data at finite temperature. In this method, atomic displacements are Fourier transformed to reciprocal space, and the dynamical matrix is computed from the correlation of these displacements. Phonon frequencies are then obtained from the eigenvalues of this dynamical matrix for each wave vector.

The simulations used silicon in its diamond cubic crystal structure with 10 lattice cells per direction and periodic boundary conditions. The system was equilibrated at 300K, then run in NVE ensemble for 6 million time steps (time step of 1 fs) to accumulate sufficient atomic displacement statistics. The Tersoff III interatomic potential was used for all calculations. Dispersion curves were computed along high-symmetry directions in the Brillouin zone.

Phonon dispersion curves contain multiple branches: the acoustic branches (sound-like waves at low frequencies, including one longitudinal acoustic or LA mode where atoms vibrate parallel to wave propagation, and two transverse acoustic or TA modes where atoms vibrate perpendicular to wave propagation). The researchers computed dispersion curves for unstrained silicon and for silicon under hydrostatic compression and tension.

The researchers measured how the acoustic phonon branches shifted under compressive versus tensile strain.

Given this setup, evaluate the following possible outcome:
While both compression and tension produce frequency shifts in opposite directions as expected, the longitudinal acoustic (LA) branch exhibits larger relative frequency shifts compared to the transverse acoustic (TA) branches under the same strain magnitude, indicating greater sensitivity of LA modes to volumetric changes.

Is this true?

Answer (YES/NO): YES